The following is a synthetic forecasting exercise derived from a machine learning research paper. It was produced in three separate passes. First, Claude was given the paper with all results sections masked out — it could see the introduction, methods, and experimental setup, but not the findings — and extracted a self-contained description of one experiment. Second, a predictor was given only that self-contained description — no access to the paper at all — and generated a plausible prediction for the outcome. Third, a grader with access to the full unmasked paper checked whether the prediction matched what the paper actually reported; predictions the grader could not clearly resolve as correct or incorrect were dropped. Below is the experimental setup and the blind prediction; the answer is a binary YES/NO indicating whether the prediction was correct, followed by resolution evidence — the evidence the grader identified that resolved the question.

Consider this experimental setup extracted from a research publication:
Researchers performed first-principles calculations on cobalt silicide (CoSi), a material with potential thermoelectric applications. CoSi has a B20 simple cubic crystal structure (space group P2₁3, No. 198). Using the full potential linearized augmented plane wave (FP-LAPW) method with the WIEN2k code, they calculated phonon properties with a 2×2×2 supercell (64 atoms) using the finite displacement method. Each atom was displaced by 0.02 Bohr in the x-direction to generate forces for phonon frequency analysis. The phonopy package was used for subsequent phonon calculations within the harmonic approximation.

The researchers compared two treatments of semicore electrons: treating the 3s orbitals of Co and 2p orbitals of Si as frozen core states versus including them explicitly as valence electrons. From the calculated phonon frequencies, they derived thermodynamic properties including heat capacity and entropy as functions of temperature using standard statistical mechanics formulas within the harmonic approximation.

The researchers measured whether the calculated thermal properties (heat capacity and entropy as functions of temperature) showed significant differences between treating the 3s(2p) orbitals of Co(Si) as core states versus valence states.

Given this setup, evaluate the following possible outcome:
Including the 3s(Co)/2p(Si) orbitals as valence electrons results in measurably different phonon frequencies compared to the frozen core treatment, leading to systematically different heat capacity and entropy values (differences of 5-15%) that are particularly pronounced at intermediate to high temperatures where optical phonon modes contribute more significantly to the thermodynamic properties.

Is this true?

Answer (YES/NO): NO